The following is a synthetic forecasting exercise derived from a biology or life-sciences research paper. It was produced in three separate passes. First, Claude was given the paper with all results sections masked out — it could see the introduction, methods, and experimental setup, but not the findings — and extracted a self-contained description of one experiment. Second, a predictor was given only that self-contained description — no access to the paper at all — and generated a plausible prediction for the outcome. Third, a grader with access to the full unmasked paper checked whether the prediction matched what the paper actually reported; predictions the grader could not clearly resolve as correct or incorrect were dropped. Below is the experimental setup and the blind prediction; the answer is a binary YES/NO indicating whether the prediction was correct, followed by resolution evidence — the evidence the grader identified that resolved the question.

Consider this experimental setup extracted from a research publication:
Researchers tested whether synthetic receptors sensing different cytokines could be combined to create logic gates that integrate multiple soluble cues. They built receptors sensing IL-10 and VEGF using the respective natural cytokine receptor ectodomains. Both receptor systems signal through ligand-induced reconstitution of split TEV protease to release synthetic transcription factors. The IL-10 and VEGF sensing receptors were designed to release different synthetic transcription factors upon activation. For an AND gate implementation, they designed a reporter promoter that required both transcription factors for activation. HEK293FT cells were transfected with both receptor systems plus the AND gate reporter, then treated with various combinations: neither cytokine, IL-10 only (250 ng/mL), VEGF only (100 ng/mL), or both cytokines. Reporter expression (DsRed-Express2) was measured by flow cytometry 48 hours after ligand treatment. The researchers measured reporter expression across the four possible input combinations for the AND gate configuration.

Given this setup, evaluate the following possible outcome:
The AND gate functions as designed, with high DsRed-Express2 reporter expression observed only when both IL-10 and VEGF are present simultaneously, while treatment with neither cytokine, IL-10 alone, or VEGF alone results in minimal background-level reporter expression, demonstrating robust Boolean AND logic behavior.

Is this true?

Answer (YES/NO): NO